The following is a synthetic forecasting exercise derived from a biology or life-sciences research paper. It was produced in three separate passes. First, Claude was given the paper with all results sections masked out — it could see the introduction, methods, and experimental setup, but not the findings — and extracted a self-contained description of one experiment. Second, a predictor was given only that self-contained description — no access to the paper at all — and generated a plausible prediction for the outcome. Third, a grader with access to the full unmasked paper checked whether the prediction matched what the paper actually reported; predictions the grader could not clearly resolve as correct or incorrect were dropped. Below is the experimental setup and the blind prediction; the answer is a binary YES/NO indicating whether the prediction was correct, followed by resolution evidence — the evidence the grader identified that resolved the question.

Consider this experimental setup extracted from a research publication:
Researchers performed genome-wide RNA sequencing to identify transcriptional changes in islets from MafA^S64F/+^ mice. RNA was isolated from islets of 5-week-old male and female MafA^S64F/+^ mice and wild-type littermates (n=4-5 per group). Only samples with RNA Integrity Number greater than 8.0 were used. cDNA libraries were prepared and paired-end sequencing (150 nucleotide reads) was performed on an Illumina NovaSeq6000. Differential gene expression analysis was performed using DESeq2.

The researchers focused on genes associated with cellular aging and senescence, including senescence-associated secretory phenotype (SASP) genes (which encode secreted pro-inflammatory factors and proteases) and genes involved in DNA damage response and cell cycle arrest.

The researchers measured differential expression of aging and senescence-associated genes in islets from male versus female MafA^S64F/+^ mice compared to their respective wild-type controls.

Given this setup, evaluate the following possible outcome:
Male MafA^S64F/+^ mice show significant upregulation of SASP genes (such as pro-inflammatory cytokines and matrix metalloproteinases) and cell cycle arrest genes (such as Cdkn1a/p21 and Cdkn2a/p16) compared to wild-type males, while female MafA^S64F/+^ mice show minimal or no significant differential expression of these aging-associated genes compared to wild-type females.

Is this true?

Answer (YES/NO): YES